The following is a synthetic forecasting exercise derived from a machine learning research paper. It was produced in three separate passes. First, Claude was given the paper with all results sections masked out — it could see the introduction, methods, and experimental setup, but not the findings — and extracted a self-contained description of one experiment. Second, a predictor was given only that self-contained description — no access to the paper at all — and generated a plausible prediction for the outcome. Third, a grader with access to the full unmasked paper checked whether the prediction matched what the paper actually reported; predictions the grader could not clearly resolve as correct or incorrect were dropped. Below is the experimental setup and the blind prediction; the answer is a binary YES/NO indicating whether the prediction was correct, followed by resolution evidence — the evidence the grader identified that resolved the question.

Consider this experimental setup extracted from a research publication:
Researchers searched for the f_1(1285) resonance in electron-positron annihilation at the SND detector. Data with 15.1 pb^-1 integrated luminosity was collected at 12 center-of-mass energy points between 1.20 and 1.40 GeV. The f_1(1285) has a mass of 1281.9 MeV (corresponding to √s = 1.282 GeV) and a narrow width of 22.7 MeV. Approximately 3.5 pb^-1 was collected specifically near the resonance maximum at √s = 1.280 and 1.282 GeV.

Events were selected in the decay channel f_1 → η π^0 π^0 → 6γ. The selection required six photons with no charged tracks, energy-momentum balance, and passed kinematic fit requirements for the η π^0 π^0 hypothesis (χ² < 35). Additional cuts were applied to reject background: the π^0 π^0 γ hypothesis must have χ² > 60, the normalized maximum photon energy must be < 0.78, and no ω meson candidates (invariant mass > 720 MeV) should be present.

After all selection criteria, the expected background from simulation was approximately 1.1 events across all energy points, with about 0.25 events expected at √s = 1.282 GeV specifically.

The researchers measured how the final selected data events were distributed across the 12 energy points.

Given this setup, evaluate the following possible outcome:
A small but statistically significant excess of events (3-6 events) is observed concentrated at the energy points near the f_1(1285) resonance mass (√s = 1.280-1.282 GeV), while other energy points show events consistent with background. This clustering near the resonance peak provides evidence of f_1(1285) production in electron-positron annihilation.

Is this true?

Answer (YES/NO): NO